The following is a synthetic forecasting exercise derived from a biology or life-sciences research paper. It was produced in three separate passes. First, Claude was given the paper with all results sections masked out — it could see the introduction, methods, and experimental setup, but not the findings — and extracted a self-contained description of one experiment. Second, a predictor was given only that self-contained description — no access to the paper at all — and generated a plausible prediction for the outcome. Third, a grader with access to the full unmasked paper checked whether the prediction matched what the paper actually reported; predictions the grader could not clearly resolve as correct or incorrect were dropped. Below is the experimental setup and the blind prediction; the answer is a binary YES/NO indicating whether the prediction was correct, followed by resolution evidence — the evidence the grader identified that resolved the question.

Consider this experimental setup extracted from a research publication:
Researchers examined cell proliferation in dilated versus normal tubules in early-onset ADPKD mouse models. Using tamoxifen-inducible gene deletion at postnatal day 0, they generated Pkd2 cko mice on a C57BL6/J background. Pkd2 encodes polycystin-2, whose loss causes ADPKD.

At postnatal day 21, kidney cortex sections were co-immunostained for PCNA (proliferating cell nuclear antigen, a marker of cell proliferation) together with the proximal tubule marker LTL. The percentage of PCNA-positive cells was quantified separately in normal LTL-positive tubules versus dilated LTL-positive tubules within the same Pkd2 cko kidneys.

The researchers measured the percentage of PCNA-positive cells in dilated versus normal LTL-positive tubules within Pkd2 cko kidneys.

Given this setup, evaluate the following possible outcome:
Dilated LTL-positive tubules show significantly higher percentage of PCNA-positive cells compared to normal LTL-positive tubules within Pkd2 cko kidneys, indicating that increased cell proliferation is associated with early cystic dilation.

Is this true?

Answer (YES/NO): YES